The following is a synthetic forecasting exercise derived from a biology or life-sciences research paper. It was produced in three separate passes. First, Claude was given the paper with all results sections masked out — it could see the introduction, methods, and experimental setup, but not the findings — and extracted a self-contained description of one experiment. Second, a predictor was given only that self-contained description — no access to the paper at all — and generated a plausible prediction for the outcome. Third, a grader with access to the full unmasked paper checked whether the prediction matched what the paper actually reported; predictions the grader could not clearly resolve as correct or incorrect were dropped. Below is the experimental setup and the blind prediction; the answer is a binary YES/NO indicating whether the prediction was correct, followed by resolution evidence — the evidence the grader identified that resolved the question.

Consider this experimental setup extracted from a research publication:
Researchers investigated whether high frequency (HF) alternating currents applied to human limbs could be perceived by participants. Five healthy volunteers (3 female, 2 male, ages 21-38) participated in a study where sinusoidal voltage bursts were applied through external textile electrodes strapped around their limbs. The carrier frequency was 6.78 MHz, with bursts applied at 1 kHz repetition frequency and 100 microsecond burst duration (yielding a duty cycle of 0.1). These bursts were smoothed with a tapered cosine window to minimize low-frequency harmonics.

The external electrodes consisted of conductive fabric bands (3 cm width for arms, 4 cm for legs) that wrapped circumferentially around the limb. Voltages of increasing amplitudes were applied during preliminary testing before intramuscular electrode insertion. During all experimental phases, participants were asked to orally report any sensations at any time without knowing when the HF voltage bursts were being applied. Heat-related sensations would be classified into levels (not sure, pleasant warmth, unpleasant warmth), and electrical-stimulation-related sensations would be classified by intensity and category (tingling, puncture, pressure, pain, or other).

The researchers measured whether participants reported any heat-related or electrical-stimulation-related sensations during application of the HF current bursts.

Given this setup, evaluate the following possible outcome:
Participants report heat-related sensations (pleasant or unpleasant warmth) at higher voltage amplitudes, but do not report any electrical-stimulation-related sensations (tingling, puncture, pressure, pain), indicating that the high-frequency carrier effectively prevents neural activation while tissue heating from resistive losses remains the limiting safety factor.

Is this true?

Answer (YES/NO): NO